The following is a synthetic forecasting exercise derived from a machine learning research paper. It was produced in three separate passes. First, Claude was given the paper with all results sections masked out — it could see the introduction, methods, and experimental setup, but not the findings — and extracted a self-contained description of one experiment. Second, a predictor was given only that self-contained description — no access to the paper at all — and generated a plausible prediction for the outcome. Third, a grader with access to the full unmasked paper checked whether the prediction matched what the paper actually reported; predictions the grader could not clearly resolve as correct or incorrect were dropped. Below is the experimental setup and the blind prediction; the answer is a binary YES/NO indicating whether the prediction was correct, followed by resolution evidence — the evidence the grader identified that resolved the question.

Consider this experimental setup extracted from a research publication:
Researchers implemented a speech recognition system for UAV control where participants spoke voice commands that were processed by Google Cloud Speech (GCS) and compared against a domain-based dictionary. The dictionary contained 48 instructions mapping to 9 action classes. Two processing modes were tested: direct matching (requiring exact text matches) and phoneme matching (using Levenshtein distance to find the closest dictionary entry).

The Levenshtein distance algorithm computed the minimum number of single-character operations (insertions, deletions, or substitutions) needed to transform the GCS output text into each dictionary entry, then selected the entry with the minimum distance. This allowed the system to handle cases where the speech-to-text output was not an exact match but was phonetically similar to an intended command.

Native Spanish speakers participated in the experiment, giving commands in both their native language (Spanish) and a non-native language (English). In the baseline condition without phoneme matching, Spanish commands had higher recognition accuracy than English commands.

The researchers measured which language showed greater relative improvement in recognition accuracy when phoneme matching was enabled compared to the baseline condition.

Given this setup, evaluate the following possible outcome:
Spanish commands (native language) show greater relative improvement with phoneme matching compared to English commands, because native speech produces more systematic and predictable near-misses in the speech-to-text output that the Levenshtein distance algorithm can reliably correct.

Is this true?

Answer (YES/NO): NO